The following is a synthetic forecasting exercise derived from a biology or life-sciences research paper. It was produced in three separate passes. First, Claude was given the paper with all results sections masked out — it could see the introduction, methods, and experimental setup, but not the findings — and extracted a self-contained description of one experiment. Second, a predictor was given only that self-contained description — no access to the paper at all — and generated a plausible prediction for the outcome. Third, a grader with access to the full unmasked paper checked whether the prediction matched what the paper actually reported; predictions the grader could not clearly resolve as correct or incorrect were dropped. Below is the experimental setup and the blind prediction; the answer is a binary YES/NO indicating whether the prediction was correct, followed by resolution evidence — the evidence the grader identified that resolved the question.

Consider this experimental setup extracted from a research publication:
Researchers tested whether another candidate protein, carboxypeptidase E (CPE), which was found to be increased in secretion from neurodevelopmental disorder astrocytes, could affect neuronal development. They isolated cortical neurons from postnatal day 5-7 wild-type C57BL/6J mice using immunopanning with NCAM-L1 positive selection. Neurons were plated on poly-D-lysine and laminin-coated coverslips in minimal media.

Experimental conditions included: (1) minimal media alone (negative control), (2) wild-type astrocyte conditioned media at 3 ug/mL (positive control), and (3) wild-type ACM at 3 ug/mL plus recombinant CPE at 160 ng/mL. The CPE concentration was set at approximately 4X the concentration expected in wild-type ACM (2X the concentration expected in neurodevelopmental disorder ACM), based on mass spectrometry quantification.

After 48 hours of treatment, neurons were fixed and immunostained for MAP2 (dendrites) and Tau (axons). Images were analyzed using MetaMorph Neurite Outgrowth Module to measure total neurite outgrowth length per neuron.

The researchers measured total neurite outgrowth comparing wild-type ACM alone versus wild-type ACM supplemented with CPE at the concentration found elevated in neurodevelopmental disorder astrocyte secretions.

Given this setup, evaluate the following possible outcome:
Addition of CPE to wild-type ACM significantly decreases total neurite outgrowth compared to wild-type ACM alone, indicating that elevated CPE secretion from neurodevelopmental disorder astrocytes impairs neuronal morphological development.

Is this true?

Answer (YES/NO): NO